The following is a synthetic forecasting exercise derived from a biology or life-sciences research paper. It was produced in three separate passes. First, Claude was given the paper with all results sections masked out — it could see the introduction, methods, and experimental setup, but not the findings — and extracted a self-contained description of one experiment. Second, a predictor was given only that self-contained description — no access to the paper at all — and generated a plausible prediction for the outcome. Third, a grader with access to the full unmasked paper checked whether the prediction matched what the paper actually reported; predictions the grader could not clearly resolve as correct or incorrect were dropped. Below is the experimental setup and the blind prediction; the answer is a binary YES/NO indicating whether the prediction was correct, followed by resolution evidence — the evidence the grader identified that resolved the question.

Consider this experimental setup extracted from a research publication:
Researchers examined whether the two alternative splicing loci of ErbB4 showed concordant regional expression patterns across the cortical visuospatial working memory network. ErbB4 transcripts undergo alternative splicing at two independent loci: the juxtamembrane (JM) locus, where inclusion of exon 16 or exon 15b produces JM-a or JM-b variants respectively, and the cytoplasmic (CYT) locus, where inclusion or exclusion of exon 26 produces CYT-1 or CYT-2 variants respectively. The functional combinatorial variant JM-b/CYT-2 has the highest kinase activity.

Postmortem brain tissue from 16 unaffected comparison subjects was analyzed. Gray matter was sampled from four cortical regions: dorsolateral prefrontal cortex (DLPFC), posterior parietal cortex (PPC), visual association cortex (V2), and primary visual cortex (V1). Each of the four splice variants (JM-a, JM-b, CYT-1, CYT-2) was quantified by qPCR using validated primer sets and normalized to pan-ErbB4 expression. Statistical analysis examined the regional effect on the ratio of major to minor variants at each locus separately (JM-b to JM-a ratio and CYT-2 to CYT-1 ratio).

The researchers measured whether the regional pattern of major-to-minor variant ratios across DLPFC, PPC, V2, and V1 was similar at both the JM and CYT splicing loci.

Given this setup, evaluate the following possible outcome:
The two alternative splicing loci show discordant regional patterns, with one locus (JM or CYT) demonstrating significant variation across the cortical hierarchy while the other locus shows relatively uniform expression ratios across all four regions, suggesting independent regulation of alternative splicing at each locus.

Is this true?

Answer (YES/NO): NO